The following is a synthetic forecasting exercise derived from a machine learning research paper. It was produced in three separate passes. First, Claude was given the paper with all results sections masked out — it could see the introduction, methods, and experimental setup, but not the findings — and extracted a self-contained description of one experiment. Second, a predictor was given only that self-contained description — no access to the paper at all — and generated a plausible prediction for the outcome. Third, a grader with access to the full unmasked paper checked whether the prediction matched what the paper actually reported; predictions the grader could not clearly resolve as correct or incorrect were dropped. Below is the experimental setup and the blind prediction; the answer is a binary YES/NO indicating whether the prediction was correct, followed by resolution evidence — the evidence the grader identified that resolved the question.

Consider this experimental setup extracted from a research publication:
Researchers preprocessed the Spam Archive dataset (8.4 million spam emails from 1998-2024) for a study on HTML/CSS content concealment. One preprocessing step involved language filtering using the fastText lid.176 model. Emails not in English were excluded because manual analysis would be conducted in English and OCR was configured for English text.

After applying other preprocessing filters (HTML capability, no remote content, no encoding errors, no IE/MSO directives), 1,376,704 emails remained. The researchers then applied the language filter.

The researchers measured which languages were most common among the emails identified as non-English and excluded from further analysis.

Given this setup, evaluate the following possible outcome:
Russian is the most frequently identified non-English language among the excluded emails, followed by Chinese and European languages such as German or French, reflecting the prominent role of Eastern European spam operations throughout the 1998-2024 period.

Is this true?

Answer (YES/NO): NO